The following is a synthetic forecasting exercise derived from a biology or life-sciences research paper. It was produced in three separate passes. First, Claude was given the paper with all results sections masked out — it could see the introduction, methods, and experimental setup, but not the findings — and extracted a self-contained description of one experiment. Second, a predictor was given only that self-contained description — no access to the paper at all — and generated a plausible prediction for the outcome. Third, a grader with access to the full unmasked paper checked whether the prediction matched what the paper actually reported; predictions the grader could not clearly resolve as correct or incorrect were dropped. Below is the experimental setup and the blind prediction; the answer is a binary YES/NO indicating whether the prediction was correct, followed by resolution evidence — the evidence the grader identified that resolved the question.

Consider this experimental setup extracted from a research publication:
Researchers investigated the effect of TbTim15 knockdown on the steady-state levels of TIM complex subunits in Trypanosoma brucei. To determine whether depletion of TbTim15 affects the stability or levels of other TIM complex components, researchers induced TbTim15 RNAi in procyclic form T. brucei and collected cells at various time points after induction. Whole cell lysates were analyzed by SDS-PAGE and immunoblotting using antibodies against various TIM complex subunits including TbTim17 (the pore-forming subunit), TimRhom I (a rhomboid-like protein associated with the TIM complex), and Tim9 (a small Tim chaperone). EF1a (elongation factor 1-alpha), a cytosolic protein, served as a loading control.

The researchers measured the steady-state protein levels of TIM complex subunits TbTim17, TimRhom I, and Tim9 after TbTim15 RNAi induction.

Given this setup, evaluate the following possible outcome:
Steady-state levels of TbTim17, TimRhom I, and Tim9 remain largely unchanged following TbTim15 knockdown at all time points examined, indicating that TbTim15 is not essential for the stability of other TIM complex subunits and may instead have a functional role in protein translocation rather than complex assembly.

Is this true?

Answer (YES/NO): YES